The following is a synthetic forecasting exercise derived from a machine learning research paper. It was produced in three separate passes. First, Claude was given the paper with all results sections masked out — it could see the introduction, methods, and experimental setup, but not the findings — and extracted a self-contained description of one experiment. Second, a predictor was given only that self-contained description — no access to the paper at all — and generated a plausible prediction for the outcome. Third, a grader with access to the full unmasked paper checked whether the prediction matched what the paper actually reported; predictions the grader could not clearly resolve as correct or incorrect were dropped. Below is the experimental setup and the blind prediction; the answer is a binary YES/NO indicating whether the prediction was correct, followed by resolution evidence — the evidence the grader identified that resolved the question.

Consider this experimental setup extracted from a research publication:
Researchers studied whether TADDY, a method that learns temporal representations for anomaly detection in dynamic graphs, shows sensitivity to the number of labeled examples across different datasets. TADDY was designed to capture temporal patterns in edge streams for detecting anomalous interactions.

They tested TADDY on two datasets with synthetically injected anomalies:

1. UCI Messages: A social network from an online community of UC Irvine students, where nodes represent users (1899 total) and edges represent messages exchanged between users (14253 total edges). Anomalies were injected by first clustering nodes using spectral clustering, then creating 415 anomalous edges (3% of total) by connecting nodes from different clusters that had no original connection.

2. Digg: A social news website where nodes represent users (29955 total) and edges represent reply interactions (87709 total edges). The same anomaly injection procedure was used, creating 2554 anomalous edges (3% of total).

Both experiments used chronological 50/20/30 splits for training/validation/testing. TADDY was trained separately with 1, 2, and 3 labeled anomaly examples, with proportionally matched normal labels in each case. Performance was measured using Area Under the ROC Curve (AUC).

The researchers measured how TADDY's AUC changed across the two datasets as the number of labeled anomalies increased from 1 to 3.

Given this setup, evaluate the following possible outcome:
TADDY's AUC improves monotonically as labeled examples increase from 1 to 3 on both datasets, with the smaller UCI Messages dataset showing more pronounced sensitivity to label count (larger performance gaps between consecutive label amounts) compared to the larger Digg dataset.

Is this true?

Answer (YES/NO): NO